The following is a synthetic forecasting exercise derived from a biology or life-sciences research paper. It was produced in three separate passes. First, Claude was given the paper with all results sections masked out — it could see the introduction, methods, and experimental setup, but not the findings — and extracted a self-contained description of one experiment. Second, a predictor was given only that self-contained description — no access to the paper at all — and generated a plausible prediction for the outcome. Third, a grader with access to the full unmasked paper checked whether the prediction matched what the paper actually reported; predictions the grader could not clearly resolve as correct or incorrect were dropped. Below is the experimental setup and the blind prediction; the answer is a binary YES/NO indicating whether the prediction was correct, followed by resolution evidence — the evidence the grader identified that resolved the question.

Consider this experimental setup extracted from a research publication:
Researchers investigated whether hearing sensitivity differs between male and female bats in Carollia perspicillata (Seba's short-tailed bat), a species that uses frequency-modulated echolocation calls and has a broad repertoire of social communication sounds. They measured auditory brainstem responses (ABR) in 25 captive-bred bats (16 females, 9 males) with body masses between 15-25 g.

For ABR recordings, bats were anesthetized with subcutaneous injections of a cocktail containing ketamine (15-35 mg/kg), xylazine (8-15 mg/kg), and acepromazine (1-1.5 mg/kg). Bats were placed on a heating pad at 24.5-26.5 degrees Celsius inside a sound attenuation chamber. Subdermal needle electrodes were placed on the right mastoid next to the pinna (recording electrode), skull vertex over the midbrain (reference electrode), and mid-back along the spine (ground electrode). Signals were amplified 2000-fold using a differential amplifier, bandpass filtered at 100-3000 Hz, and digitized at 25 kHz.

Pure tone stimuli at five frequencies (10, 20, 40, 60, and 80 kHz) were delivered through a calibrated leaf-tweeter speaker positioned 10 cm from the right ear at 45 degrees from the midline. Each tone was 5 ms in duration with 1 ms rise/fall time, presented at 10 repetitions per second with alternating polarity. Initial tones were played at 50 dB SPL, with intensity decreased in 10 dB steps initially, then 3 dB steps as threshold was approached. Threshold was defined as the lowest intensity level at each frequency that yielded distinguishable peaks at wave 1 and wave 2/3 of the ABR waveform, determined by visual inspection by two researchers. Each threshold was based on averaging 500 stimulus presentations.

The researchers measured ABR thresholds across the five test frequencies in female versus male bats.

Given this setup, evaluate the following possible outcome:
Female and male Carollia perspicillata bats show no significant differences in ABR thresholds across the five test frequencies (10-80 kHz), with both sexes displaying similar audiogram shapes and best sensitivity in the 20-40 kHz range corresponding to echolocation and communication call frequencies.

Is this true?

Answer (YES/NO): NO